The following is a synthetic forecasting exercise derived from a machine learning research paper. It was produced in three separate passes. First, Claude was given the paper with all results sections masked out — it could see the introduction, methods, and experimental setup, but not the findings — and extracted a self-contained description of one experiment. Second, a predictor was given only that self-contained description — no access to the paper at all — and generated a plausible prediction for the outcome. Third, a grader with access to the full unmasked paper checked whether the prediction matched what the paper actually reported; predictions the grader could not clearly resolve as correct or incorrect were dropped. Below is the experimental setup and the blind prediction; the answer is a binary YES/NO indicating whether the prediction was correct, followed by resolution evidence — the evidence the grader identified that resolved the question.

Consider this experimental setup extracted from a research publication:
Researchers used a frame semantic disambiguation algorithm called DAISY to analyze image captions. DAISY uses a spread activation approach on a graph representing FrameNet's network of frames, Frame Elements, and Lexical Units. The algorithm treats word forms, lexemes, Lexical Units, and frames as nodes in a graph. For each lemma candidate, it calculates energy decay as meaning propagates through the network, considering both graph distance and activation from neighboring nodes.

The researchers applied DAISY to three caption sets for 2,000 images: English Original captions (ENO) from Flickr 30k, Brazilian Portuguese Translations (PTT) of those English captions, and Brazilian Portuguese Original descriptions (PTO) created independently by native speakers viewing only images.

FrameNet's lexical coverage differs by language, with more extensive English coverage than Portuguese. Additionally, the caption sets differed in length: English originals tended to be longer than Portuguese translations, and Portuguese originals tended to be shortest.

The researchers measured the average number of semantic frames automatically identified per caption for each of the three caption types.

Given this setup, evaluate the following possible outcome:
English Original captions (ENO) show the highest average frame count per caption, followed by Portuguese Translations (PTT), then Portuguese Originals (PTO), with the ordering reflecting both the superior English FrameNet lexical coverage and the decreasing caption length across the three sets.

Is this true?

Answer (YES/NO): YES